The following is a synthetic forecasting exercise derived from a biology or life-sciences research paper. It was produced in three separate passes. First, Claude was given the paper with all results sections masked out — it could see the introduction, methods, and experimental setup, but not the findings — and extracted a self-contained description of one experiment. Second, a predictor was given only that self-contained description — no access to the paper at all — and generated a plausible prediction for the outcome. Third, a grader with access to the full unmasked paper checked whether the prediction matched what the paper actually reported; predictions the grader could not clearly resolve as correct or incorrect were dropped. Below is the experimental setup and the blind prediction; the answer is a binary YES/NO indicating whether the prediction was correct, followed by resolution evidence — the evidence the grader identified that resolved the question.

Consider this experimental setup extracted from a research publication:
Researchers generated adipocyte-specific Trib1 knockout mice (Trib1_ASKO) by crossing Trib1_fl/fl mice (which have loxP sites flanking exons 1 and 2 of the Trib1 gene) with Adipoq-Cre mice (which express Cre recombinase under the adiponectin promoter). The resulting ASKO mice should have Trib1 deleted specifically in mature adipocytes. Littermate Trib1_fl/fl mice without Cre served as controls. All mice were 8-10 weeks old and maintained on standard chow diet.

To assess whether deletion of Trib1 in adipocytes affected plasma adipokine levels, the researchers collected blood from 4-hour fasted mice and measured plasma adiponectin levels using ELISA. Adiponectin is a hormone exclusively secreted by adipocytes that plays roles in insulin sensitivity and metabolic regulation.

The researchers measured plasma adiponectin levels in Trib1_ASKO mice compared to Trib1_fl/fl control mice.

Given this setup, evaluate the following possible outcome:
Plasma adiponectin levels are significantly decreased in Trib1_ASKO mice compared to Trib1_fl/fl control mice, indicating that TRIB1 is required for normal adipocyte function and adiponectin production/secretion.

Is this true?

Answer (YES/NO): NO